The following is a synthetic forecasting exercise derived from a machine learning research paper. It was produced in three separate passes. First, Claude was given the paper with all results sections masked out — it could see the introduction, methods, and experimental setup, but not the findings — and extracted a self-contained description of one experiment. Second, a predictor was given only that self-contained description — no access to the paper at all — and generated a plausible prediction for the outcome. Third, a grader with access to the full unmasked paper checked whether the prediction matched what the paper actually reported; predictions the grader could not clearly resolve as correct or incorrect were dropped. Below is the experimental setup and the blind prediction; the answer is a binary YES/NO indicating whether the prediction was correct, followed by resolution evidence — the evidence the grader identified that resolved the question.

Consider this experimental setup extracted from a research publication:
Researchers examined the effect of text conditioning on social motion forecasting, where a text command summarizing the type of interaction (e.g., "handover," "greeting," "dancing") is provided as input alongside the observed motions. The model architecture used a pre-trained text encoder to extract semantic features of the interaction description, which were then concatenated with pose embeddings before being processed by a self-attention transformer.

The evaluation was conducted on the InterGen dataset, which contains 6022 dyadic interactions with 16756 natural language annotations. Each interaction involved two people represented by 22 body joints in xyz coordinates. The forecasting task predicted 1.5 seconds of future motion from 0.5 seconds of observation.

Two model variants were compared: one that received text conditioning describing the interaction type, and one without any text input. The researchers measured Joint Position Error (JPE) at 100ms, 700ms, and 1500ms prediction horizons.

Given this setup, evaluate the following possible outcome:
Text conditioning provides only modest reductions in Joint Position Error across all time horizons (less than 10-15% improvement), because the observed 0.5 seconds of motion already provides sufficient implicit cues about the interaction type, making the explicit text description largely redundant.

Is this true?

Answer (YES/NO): NO